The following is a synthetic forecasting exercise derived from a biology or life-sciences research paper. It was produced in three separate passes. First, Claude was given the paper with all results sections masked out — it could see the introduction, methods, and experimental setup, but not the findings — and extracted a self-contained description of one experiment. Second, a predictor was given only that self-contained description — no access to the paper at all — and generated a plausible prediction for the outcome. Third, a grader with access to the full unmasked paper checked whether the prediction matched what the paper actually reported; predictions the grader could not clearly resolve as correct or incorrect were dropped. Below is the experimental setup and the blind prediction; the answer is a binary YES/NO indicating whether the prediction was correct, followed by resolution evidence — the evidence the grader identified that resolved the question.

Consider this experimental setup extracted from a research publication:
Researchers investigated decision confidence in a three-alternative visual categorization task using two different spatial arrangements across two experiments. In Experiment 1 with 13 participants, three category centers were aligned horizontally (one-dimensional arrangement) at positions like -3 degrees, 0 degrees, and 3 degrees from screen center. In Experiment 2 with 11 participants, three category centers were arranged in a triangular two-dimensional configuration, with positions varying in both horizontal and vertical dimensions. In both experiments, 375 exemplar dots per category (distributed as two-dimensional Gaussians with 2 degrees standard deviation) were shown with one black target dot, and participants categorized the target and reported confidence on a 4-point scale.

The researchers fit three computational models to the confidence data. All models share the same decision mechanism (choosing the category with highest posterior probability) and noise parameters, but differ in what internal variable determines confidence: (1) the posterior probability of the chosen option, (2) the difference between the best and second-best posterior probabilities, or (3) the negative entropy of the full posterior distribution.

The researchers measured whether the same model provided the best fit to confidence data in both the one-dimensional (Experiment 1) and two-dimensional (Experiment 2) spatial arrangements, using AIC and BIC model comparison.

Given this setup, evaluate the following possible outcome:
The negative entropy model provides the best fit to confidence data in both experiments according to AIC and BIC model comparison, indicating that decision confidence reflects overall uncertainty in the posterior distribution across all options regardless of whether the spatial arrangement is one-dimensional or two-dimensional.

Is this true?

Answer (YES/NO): NO